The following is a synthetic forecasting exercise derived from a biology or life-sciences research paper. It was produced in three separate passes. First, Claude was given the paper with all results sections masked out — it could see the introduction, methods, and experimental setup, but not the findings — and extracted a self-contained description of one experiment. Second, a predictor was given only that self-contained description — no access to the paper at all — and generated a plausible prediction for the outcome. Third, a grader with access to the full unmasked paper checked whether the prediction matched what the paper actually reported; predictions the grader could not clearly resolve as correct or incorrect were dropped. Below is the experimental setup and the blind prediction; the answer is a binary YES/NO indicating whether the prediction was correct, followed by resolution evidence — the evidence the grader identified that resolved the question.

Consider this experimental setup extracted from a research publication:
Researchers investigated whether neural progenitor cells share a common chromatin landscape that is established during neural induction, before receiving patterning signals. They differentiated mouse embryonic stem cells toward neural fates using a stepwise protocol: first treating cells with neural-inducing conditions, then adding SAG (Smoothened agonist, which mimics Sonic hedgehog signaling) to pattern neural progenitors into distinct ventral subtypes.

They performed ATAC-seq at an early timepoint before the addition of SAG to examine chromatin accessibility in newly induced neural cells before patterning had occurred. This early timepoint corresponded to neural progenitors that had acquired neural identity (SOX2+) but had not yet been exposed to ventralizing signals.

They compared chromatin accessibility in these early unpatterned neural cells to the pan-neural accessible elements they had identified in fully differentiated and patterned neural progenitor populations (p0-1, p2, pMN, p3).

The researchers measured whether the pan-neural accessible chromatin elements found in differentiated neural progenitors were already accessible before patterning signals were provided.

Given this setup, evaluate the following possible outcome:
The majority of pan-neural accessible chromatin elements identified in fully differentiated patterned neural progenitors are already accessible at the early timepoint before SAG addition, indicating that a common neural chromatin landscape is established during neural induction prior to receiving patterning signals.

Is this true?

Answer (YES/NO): YES